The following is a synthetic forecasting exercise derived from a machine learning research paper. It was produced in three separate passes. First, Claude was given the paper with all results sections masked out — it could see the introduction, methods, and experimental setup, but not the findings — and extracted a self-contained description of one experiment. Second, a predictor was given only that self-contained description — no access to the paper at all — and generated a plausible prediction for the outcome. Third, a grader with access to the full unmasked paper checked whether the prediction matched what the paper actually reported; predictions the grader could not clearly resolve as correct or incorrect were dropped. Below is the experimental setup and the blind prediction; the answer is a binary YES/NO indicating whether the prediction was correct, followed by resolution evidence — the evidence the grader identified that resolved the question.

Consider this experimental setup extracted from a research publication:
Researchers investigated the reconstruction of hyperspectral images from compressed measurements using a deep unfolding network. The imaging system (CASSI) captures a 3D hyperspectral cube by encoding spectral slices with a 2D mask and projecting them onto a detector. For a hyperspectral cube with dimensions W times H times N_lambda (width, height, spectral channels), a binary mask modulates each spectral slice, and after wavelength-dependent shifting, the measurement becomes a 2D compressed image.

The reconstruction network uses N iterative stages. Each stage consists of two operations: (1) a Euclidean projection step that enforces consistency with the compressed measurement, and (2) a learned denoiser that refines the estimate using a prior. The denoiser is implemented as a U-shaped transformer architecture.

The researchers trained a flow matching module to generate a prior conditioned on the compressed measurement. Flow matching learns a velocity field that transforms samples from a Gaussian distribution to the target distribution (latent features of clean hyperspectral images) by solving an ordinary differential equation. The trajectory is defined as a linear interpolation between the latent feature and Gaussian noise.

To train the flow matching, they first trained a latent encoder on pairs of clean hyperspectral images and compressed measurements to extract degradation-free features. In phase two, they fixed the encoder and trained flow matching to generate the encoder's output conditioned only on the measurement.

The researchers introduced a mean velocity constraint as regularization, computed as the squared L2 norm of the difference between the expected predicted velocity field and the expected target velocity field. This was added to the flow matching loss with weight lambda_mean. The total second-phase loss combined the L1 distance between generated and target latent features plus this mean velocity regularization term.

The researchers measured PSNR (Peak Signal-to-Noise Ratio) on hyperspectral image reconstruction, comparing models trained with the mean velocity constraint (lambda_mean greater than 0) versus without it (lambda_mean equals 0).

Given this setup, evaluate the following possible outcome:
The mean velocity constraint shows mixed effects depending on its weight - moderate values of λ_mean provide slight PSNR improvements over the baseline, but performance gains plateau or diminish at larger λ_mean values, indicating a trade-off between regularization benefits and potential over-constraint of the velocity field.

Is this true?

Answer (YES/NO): YES